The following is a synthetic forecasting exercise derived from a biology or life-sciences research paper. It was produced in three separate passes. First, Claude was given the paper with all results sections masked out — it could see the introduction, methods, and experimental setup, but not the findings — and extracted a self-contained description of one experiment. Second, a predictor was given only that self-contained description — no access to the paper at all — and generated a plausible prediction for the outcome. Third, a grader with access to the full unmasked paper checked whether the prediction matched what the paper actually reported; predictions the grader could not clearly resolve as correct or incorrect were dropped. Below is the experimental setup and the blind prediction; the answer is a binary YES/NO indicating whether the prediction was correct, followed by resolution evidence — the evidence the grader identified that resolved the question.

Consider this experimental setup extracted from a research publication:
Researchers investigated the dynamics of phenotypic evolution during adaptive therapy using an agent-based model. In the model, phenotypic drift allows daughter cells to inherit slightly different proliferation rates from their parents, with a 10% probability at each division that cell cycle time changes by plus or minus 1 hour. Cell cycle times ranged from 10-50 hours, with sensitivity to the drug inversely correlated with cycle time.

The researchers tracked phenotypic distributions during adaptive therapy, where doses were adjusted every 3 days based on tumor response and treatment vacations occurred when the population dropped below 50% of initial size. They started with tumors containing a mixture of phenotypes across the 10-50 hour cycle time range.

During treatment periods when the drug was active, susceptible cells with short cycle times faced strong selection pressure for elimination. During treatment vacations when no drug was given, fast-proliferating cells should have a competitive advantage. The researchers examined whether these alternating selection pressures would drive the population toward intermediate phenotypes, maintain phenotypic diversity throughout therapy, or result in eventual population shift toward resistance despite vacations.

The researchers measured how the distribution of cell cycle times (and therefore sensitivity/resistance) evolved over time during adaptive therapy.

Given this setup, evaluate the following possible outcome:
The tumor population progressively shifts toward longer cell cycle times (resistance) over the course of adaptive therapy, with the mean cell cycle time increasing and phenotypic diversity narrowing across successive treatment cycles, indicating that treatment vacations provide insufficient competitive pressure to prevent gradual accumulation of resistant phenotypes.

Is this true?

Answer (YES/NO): YES